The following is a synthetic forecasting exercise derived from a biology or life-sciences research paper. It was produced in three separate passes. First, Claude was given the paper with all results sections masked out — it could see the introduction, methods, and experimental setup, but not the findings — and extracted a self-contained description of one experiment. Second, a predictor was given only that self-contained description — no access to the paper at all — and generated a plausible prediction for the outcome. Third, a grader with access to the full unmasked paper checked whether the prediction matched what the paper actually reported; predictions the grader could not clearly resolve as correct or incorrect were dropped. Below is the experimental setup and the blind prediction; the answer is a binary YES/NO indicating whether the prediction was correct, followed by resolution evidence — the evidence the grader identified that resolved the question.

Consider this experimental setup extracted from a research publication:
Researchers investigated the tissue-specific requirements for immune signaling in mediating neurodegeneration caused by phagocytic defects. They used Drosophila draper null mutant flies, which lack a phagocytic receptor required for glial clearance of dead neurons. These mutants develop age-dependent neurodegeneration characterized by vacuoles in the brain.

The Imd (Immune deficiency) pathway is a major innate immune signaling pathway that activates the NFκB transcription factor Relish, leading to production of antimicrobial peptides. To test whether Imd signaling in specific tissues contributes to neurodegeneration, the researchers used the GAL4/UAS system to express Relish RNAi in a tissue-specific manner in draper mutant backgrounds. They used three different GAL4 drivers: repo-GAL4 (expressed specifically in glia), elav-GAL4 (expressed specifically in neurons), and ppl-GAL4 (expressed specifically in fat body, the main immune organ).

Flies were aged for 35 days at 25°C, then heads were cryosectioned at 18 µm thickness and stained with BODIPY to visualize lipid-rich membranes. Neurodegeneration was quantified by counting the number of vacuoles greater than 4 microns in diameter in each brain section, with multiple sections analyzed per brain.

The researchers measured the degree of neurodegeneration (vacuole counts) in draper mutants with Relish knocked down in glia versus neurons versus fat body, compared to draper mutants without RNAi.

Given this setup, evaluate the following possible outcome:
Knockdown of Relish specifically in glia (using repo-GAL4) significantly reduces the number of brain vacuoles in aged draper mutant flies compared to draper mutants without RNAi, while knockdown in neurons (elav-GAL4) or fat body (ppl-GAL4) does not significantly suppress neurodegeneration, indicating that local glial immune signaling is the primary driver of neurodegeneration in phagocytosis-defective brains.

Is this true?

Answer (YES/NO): NO